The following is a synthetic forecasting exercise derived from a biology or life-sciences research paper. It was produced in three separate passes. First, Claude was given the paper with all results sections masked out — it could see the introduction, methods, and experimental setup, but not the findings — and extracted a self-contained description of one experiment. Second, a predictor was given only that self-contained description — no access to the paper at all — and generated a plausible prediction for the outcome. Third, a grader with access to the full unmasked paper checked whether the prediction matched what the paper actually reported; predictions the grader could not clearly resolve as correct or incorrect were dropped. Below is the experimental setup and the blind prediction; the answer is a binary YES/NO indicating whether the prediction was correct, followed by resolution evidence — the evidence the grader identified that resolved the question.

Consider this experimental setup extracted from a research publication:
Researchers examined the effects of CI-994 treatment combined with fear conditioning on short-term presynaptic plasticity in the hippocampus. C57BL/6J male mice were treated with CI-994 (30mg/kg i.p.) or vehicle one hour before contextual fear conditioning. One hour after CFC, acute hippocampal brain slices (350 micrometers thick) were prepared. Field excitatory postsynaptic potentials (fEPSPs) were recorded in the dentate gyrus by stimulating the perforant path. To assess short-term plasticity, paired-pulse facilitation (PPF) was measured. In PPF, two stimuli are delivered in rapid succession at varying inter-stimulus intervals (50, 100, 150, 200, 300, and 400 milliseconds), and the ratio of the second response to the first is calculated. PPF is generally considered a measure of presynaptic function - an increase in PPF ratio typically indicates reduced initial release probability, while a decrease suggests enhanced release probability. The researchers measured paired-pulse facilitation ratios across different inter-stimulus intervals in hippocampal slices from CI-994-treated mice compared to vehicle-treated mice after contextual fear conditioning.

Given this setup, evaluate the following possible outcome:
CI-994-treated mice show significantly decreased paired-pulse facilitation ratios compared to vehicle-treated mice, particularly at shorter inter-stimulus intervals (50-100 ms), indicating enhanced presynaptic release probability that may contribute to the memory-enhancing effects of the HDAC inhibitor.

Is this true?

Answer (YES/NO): NO